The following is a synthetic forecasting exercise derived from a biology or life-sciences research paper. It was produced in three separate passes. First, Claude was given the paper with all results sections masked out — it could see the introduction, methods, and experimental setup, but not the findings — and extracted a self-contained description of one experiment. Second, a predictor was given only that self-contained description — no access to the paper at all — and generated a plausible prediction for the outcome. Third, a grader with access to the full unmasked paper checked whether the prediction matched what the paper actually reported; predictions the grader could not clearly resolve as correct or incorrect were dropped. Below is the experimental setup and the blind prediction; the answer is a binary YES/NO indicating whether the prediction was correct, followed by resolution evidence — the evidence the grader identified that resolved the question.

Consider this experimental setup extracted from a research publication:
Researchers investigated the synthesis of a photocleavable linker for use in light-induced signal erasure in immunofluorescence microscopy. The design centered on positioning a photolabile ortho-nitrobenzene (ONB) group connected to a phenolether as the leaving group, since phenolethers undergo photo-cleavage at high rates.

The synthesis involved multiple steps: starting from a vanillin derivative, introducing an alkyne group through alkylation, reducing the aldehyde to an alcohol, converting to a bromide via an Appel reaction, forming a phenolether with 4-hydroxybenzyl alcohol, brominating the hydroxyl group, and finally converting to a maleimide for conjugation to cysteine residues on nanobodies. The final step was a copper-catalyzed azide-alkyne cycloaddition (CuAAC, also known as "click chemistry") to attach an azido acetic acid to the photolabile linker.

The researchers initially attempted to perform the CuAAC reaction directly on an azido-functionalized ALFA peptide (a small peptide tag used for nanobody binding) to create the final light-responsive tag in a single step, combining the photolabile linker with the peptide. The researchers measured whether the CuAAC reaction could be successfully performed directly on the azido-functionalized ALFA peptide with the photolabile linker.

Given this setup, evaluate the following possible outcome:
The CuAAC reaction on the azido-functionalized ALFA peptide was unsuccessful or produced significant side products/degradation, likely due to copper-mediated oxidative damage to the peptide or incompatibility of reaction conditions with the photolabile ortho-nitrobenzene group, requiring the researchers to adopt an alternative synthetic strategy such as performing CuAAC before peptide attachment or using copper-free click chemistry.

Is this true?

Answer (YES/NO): NO